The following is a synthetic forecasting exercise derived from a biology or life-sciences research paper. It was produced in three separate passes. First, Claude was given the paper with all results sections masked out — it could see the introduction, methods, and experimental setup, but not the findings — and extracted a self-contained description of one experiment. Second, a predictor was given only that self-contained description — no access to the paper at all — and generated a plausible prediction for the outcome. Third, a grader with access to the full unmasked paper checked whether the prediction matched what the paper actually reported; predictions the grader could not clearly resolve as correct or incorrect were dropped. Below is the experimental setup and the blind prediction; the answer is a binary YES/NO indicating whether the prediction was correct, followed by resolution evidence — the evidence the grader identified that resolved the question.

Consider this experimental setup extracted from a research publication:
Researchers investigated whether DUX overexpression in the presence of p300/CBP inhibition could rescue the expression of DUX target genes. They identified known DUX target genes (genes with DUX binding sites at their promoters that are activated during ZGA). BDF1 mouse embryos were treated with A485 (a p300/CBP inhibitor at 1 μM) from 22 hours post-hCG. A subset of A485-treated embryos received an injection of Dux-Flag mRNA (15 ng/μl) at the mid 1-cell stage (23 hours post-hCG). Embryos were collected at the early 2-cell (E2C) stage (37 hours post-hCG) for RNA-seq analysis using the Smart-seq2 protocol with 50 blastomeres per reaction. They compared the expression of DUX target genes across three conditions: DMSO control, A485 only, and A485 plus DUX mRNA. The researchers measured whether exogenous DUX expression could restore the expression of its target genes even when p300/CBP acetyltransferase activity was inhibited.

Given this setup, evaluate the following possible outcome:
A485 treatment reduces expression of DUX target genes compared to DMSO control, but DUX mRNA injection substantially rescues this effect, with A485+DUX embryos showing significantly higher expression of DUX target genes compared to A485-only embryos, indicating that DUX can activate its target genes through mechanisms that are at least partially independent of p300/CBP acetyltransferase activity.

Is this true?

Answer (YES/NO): YES